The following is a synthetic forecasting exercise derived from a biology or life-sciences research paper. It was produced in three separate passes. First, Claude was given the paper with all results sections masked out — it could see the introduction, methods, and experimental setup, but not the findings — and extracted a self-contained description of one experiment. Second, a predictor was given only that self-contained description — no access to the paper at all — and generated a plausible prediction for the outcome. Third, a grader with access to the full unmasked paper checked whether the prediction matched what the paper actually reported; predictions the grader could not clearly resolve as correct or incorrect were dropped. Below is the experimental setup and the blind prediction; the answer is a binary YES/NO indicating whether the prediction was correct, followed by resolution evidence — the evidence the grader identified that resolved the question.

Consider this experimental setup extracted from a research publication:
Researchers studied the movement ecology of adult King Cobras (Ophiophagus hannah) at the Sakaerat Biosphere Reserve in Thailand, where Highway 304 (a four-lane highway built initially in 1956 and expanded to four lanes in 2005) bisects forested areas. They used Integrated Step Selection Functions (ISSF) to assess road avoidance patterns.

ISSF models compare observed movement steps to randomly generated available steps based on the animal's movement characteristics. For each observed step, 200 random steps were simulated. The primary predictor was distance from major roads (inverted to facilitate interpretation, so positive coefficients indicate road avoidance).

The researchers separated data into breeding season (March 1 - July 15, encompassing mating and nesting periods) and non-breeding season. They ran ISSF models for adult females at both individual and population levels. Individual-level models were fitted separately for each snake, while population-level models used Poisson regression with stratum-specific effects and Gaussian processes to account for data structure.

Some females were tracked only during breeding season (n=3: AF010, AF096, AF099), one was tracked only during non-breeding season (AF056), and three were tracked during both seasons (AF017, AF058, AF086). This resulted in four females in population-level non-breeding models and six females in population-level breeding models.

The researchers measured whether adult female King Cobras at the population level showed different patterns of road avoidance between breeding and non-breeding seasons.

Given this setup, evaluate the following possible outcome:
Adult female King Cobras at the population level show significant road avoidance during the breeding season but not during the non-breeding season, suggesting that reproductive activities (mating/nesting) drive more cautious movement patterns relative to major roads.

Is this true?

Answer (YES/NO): NO